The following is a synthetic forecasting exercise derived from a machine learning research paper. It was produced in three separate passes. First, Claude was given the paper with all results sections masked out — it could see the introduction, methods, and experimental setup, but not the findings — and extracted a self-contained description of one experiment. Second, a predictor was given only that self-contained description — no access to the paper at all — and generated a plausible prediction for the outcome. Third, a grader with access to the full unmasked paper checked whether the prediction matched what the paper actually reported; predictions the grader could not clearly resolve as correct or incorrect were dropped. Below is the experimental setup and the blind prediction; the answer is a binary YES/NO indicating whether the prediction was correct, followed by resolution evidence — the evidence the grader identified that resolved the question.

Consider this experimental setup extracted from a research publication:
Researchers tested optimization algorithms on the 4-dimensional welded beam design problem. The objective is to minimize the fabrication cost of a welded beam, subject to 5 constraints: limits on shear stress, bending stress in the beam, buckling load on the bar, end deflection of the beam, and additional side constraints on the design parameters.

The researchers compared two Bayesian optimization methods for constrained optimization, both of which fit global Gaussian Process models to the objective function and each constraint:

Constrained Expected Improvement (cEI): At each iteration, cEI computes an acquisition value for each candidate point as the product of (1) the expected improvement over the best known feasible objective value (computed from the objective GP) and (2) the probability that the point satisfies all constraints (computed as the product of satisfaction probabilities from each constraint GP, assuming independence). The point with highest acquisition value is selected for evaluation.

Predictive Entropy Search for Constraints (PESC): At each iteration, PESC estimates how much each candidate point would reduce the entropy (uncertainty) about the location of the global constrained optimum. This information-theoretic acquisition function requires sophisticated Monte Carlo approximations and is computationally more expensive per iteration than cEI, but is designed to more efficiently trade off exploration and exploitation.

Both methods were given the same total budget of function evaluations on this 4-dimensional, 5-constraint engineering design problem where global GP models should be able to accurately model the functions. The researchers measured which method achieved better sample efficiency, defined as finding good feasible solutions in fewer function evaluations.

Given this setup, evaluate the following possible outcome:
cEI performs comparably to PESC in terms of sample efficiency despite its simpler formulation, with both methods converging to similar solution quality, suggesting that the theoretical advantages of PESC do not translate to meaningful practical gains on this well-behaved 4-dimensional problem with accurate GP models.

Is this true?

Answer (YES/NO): NO